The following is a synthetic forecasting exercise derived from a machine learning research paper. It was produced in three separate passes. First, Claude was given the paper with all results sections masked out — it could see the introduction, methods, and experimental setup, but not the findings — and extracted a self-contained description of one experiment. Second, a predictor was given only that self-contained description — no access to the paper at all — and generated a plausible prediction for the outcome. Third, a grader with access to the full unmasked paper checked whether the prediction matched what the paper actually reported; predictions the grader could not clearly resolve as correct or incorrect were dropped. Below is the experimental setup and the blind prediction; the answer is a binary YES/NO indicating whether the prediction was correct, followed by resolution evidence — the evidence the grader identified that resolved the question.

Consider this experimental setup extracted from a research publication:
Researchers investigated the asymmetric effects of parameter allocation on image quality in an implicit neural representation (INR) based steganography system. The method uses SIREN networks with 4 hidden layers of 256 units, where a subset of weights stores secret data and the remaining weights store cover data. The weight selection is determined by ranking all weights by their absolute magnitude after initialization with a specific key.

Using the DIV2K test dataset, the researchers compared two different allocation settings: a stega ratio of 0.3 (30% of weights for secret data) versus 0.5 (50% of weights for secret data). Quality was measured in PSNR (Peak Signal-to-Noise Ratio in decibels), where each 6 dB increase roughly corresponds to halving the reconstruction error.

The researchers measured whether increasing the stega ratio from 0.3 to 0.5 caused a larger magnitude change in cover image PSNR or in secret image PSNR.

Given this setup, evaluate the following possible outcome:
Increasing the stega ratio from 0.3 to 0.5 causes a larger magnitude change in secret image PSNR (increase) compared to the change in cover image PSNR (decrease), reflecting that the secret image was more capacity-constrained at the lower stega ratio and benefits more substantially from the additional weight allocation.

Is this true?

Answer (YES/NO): NO